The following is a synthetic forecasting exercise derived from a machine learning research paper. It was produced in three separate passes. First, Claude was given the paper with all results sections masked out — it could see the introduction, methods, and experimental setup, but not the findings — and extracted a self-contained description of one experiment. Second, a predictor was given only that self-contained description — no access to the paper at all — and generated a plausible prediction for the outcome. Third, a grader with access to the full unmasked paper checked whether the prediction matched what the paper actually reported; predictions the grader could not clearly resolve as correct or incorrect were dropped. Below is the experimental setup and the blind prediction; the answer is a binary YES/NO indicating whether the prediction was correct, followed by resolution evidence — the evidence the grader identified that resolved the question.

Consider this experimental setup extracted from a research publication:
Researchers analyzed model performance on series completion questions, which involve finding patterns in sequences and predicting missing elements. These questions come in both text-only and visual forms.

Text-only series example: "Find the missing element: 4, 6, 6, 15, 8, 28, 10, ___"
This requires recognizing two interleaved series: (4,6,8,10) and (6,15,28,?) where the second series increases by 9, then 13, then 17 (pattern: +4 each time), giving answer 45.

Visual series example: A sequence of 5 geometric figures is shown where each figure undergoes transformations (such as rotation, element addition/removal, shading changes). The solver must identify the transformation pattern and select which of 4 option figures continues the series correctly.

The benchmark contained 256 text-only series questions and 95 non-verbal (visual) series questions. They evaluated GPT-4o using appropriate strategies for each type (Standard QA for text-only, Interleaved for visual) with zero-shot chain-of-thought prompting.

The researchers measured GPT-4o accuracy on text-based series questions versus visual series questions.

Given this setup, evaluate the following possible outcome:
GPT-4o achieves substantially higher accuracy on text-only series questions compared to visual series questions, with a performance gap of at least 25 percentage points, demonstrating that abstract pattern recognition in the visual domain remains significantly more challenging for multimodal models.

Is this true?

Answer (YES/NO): YES